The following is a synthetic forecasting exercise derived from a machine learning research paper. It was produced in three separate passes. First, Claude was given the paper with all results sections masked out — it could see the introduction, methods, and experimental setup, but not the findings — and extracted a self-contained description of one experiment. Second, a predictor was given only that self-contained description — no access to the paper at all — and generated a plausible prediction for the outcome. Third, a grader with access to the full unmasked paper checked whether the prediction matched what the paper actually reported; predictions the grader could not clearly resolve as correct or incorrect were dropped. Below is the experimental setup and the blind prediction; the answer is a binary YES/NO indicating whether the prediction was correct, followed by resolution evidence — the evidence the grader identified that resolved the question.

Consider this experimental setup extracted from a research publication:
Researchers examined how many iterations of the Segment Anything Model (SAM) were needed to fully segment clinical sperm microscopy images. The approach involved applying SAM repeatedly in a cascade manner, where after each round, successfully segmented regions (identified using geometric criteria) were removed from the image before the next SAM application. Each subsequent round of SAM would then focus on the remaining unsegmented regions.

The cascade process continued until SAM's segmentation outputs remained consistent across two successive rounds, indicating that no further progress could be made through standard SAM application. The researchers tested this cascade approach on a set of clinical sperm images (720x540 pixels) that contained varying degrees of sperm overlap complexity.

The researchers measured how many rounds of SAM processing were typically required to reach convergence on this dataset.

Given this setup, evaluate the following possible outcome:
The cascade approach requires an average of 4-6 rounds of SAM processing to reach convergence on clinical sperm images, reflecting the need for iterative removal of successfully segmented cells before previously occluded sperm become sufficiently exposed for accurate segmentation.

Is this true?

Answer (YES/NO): YES